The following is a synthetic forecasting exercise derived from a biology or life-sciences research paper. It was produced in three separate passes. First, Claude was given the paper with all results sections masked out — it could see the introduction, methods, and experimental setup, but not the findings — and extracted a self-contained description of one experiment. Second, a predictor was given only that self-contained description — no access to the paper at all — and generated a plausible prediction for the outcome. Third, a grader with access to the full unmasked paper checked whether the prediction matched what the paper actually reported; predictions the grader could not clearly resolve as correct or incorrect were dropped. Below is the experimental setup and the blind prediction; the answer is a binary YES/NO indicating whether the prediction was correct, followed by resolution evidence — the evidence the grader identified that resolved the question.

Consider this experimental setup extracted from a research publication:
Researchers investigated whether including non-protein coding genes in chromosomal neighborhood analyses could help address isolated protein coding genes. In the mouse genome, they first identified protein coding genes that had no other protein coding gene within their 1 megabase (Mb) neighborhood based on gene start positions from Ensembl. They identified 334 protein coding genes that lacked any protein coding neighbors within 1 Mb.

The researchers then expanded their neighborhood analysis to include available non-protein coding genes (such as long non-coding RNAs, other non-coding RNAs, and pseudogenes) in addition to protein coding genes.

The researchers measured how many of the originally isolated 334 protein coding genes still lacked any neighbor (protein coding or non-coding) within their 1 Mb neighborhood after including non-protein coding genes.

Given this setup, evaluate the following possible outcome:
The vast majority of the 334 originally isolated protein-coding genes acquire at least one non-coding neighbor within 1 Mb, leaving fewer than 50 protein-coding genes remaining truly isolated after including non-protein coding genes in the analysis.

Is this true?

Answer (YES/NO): YES